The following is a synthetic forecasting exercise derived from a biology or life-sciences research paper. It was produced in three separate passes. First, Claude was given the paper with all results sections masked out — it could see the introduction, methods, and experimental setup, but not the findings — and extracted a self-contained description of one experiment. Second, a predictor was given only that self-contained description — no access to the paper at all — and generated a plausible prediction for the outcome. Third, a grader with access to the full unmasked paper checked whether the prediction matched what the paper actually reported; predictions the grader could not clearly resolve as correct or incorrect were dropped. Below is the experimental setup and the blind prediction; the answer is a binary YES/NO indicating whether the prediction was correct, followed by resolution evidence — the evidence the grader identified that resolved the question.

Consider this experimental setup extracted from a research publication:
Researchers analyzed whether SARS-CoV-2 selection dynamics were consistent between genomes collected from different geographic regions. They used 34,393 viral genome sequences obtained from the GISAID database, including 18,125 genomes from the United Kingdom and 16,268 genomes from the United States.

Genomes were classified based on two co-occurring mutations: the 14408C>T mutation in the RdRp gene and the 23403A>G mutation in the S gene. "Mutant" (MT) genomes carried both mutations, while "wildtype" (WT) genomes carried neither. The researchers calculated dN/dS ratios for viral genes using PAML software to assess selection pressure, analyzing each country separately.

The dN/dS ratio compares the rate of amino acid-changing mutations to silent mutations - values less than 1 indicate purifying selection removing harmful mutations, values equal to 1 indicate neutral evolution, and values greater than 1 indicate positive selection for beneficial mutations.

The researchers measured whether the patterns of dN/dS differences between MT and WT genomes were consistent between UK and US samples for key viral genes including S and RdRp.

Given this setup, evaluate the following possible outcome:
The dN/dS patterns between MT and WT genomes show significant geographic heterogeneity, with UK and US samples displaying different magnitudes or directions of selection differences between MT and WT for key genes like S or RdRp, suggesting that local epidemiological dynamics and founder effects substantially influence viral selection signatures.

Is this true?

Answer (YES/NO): NO